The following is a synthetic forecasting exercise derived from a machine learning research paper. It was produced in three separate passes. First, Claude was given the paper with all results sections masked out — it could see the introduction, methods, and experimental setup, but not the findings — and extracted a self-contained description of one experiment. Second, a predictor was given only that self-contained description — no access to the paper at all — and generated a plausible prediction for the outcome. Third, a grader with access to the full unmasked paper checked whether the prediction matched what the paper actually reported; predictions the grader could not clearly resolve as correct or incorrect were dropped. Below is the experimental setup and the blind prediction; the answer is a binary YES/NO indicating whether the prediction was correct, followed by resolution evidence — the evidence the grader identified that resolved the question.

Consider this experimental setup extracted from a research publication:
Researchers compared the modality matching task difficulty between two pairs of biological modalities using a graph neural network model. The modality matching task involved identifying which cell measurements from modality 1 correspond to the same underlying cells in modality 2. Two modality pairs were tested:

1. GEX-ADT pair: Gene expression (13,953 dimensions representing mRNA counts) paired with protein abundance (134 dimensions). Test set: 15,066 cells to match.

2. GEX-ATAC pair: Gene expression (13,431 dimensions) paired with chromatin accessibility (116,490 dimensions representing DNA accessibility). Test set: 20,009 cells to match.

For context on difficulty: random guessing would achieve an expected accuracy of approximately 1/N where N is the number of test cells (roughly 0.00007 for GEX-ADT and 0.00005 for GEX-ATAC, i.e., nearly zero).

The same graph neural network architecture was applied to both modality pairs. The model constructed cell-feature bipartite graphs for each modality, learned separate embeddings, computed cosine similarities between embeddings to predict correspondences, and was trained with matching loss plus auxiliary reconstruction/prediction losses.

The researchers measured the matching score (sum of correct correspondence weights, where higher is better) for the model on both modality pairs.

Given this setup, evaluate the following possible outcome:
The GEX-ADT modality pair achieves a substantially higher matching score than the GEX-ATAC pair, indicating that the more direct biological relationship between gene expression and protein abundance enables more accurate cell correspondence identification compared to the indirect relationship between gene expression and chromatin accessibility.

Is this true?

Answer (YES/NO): YES